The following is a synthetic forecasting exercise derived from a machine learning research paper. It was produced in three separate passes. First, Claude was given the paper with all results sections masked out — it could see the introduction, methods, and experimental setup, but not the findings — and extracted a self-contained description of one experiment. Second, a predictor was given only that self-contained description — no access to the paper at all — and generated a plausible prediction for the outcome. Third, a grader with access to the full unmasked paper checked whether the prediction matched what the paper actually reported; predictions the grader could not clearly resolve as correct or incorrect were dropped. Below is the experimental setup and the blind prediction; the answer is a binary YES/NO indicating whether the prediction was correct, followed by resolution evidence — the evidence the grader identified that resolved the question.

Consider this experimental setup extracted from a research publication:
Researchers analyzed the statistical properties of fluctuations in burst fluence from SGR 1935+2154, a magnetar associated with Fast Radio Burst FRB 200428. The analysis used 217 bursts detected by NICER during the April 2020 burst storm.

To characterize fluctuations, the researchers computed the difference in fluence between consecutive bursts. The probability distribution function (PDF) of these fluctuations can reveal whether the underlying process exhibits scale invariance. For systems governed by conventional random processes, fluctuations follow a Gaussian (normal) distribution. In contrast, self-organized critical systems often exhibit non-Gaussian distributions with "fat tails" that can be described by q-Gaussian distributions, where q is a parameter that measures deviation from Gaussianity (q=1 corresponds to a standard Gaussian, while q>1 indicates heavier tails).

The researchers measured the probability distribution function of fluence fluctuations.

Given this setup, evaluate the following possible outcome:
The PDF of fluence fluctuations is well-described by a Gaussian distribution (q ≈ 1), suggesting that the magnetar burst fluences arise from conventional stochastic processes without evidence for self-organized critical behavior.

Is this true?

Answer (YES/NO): NO